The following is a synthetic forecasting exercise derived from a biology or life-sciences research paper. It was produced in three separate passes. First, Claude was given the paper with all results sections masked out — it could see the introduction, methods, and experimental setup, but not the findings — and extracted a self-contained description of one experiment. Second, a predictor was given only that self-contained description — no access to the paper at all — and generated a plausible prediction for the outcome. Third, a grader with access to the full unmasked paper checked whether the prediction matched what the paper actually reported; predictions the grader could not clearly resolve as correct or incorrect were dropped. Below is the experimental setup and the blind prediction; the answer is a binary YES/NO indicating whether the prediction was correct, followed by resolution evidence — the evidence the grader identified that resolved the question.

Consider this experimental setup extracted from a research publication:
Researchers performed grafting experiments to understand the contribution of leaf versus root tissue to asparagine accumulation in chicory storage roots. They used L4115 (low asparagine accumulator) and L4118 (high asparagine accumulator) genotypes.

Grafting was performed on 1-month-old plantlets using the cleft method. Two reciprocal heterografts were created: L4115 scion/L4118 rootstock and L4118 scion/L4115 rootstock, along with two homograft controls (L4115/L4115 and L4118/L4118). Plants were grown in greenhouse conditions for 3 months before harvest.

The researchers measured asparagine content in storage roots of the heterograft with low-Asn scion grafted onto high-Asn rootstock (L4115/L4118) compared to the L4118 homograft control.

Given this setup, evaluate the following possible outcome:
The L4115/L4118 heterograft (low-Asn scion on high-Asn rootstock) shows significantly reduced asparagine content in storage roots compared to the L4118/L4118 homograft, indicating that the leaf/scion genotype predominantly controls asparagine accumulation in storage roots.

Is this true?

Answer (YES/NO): YES